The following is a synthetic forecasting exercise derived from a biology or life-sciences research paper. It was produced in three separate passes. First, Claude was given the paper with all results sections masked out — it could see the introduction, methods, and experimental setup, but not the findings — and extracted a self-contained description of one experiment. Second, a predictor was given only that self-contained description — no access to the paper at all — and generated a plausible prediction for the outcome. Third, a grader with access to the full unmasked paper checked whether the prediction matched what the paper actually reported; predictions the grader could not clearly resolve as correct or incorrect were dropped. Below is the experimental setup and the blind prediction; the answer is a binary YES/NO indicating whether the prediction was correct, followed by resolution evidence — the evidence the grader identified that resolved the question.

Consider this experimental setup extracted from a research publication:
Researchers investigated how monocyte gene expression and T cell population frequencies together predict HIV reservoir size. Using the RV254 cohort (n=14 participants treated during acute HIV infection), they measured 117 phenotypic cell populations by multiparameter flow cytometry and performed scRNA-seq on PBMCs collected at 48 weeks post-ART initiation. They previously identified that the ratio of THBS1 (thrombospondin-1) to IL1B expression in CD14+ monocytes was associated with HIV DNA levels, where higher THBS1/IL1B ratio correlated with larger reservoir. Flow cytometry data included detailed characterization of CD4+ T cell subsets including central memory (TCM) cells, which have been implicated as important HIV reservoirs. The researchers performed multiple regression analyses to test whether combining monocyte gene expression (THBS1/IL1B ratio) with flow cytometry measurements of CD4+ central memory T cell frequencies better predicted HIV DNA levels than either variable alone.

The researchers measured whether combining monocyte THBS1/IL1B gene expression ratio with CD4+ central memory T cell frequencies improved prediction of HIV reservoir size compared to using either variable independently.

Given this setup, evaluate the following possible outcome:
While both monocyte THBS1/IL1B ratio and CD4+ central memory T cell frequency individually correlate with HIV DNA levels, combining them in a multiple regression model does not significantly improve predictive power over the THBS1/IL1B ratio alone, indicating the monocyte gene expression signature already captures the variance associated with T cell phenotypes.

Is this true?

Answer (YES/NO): NO